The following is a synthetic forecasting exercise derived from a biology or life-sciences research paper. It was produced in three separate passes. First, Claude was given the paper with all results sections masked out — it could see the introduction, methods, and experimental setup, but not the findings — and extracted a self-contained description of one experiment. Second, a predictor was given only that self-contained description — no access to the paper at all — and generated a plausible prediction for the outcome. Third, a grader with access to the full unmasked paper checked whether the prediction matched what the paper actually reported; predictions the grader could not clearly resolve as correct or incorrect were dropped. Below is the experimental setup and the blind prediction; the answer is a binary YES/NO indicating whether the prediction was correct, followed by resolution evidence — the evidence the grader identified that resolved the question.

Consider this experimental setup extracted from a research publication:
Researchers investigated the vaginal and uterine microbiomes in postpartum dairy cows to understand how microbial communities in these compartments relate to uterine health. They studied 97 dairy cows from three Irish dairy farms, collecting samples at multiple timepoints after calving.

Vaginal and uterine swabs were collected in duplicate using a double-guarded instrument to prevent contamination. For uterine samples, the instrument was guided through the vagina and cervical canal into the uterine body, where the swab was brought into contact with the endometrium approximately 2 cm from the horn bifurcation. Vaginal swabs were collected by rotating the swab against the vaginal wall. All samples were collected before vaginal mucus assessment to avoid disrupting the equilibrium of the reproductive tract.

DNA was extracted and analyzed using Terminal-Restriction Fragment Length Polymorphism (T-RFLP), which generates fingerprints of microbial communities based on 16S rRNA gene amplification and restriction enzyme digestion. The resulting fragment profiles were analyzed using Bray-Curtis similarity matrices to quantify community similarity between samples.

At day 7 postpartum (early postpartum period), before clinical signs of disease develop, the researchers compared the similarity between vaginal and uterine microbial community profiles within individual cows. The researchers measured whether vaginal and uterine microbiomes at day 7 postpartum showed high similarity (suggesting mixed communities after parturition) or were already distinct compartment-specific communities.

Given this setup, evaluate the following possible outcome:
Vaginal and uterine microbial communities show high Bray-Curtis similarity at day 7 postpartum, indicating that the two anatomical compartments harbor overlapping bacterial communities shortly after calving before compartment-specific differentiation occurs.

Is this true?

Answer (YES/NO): NO